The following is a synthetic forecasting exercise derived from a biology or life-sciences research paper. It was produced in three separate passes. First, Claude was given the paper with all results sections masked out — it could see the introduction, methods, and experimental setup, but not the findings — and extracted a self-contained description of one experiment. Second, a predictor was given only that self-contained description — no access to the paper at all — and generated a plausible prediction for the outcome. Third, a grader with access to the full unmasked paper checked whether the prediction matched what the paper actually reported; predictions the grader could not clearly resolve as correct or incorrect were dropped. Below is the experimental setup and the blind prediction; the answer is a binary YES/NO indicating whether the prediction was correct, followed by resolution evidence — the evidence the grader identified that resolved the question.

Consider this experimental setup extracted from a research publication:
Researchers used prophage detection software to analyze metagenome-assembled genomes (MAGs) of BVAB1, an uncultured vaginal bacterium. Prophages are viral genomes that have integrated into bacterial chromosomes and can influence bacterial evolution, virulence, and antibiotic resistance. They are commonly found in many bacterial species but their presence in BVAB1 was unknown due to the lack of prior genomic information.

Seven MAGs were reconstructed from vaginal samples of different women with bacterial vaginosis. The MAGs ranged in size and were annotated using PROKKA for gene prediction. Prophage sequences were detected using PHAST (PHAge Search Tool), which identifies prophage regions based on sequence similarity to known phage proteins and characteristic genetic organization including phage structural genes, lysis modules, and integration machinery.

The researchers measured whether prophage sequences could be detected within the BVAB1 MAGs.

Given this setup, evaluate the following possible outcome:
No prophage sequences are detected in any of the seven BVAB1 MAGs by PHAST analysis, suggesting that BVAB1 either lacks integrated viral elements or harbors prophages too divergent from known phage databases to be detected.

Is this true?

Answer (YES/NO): NO